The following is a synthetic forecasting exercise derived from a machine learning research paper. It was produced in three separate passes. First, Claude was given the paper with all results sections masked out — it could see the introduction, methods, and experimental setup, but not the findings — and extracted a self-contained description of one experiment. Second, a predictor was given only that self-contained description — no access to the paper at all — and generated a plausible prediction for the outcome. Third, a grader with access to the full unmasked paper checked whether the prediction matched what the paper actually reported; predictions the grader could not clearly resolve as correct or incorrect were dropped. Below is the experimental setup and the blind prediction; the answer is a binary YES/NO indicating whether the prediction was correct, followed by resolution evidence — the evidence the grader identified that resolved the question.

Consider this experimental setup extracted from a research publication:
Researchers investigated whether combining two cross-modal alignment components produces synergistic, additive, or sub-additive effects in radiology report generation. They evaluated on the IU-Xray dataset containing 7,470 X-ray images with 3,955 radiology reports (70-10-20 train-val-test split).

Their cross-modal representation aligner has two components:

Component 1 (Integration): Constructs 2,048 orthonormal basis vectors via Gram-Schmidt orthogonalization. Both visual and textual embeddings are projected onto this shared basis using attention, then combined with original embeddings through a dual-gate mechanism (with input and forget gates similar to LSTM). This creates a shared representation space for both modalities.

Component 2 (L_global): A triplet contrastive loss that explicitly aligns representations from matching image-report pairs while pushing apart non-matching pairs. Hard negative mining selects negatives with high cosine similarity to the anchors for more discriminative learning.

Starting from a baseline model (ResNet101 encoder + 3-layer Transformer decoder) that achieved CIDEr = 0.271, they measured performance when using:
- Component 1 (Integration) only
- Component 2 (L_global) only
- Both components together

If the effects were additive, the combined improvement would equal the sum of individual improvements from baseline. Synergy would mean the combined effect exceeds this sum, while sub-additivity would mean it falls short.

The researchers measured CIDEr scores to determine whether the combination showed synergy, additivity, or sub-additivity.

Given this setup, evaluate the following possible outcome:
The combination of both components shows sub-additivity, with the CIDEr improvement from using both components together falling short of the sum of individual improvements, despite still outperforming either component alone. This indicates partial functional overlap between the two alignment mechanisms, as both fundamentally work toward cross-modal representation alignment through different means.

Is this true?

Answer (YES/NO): NO